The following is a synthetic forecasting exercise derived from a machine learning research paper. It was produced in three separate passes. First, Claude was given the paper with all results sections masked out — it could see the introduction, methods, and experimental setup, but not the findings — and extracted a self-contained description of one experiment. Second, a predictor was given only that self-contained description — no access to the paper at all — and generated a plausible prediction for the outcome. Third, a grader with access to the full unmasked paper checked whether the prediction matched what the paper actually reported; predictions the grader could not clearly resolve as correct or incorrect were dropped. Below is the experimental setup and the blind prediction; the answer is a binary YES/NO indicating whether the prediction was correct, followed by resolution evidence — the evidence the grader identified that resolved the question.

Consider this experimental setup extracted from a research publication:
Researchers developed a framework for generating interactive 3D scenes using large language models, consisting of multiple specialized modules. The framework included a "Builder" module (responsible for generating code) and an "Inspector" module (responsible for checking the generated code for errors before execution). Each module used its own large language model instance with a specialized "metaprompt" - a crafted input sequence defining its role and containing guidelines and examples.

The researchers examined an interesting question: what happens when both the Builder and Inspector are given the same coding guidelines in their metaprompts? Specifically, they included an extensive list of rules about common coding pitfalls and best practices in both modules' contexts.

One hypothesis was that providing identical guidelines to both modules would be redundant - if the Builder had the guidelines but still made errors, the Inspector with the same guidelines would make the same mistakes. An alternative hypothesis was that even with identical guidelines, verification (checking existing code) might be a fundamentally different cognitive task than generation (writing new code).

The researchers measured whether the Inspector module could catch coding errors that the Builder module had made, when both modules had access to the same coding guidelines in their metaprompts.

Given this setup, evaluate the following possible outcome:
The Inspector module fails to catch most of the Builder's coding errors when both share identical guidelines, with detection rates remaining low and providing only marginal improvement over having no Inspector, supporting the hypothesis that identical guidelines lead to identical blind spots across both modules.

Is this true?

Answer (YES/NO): NO